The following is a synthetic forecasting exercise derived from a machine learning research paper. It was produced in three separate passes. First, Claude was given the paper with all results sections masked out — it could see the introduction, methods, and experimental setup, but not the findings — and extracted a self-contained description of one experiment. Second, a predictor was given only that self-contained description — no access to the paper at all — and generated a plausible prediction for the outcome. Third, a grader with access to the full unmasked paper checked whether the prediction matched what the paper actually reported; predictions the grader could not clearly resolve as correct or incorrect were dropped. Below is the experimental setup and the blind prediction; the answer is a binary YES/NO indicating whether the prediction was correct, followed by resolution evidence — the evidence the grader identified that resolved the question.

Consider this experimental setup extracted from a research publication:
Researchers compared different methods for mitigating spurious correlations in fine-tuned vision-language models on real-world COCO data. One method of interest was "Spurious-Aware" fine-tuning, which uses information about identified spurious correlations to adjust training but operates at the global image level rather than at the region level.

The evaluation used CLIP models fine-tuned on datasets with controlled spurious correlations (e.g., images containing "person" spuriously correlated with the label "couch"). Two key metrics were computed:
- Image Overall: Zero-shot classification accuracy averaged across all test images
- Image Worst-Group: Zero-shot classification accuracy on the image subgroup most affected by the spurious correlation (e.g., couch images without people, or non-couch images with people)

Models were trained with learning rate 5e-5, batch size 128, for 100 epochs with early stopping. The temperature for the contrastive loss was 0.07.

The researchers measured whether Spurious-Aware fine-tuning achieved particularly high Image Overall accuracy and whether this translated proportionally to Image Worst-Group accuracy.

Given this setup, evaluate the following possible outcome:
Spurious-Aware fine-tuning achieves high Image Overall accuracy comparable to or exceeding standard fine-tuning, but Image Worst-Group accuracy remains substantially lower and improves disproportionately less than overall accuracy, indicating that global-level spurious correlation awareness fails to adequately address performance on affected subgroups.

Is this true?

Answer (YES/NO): YES